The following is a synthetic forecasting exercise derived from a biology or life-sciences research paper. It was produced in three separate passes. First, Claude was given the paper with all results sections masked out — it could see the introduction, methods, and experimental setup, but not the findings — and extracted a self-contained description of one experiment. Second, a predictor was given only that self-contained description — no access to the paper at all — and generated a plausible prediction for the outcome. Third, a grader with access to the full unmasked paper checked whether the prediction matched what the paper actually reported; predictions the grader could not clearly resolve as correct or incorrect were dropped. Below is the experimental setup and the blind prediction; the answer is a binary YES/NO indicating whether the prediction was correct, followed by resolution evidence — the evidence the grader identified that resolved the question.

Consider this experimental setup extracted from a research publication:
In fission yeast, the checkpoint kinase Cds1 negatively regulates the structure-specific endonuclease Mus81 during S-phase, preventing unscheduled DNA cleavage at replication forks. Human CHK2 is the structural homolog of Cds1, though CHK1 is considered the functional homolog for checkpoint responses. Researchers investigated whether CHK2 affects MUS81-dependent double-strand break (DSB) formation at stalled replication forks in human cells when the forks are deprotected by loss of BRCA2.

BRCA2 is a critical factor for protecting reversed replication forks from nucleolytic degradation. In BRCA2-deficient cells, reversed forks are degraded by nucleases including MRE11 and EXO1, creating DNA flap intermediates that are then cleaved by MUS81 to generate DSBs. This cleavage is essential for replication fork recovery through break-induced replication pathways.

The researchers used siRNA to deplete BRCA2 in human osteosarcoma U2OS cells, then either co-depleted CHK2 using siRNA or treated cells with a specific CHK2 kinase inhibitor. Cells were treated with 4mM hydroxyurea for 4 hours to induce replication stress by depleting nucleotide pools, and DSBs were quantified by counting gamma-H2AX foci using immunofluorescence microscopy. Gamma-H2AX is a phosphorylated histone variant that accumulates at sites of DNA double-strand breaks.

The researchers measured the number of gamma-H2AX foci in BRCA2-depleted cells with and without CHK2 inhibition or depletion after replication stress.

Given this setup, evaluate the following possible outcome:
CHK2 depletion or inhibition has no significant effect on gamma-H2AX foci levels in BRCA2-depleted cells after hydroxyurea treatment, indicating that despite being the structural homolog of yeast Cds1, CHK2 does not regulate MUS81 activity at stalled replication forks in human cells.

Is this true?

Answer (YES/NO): NO